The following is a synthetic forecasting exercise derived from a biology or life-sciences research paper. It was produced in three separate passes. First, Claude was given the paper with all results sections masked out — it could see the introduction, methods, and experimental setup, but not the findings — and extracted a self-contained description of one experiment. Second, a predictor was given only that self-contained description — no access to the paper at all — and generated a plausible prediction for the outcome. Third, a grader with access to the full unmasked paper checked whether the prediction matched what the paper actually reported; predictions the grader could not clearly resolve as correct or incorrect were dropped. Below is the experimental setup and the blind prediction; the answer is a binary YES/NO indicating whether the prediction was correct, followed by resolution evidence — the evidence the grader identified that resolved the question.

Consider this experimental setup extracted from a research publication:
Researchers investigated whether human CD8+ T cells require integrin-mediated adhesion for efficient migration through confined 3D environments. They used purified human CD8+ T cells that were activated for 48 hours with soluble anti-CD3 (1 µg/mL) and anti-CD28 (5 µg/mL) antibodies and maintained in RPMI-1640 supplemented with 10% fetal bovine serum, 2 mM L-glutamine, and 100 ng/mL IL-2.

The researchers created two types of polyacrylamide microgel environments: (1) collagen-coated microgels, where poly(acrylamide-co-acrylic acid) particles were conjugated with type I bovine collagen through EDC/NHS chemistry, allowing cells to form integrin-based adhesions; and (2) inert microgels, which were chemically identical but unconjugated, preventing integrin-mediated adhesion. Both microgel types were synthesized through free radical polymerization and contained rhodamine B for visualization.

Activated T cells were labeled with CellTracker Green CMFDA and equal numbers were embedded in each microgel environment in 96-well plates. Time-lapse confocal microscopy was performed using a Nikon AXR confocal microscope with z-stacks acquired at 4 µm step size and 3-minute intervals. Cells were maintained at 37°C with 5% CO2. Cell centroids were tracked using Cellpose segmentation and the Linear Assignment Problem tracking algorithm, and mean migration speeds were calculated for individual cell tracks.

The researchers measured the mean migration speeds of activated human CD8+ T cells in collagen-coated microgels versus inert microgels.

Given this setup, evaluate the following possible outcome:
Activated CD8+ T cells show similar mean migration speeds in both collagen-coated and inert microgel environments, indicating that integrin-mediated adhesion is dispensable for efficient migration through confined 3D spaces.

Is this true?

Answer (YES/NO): NO